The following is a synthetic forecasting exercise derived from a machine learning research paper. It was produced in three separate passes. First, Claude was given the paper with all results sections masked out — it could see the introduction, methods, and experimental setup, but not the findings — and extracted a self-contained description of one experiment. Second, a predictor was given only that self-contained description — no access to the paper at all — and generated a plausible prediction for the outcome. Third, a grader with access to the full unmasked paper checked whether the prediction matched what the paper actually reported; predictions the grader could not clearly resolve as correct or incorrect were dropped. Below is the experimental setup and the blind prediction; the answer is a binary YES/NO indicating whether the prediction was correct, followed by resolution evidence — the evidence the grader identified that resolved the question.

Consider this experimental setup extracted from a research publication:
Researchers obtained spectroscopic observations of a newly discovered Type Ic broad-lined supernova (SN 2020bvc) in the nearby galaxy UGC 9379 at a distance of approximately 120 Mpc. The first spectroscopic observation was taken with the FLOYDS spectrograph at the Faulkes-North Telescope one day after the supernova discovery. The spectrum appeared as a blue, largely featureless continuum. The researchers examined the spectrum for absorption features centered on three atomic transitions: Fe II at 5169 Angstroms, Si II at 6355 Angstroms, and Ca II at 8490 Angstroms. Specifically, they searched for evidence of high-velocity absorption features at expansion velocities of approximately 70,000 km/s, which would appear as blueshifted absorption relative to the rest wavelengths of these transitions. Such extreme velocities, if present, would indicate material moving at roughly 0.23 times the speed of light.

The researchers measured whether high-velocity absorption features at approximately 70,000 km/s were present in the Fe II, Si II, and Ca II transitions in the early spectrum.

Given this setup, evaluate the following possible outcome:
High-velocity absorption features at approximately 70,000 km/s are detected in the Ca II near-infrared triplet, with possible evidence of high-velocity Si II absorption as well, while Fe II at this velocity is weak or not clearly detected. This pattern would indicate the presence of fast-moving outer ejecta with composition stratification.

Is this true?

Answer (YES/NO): NO